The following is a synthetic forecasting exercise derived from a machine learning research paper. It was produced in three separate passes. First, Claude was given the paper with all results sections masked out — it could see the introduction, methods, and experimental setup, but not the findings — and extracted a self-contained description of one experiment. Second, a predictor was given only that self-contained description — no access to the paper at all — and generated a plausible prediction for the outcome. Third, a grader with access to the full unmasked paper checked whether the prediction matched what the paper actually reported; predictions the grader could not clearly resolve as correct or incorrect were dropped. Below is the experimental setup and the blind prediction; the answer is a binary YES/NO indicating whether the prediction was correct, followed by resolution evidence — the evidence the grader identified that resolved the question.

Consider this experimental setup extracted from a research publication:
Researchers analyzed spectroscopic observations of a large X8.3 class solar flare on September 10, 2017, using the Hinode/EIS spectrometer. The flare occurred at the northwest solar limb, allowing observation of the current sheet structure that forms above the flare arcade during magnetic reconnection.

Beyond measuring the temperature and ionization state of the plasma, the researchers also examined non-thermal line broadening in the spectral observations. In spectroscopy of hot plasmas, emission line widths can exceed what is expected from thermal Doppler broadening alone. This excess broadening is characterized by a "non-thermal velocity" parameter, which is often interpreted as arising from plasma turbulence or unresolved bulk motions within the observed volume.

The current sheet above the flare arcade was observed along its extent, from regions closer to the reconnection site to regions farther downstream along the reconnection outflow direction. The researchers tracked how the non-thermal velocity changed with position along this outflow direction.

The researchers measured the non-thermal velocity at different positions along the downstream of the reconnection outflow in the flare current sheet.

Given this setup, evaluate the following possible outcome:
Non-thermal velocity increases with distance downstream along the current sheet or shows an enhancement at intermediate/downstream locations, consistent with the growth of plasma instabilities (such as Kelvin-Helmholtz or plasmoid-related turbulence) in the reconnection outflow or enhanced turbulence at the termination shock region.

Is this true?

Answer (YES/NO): NO